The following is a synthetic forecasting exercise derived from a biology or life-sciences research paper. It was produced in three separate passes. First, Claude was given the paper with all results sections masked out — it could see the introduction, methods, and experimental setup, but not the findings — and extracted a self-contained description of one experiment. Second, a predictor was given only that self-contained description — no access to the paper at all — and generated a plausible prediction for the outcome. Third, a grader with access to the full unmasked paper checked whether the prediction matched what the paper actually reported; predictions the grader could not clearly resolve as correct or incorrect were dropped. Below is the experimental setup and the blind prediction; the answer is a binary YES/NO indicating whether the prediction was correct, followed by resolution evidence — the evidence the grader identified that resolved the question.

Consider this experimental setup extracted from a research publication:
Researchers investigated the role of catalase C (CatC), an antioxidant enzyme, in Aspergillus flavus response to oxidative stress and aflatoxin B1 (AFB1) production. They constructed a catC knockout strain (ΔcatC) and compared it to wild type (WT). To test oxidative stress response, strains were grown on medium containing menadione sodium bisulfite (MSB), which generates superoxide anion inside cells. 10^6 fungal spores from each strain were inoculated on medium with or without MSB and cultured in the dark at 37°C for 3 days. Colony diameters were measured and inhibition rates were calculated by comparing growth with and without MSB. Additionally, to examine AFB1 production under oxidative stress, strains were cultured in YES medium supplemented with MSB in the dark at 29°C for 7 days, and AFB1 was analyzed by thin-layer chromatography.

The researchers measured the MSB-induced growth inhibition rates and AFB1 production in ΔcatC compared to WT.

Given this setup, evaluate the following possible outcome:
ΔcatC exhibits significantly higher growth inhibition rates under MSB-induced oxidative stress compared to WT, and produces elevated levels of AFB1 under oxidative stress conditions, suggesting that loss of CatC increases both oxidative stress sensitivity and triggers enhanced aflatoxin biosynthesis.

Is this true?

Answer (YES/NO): NO